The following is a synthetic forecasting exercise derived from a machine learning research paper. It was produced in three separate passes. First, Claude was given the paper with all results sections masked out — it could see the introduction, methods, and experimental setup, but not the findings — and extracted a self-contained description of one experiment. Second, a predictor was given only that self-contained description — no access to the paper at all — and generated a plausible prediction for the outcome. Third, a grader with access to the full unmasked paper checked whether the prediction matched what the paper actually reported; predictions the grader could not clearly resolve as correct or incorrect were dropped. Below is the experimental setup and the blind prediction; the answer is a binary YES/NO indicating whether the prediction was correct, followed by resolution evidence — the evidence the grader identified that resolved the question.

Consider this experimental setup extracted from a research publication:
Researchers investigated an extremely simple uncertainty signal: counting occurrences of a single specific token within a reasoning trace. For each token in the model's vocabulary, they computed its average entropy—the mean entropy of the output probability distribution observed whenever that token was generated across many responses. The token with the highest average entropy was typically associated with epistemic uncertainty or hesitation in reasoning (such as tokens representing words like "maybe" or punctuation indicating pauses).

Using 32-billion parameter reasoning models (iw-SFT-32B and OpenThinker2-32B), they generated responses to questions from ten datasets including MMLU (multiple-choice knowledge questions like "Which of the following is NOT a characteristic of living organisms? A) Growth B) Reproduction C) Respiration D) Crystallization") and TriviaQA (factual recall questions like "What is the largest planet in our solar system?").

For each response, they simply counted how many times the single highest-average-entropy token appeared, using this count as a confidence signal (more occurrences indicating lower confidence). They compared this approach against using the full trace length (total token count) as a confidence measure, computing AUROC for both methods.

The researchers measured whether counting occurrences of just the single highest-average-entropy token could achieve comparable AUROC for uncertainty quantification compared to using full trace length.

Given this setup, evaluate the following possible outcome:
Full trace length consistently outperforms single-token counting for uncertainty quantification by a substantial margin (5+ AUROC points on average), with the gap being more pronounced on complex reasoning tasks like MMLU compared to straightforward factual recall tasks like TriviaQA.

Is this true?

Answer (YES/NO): NO